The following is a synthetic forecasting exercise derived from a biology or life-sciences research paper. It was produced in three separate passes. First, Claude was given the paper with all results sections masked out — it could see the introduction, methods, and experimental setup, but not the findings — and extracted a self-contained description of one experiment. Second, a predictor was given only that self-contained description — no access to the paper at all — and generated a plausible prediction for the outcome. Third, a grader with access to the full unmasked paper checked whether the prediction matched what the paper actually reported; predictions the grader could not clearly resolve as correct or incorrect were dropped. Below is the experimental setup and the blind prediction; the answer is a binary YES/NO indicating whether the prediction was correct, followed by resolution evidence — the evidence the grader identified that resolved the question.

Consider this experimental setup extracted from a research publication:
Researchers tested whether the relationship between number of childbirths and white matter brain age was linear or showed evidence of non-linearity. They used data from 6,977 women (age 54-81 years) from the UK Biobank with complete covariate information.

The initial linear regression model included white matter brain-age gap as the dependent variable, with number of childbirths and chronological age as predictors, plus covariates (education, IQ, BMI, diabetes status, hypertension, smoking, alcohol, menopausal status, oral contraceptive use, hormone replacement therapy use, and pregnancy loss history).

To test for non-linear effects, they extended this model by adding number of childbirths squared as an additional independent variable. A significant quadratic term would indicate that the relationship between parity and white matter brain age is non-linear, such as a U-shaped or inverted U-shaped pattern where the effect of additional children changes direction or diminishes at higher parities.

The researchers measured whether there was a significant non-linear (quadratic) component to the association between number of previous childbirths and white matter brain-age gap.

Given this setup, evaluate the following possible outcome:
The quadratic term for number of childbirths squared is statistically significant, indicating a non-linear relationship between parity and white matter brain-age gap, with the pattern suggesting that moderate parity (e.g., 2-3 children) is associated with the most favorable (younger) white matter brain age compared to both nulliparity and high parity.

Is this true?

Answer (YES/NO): YES